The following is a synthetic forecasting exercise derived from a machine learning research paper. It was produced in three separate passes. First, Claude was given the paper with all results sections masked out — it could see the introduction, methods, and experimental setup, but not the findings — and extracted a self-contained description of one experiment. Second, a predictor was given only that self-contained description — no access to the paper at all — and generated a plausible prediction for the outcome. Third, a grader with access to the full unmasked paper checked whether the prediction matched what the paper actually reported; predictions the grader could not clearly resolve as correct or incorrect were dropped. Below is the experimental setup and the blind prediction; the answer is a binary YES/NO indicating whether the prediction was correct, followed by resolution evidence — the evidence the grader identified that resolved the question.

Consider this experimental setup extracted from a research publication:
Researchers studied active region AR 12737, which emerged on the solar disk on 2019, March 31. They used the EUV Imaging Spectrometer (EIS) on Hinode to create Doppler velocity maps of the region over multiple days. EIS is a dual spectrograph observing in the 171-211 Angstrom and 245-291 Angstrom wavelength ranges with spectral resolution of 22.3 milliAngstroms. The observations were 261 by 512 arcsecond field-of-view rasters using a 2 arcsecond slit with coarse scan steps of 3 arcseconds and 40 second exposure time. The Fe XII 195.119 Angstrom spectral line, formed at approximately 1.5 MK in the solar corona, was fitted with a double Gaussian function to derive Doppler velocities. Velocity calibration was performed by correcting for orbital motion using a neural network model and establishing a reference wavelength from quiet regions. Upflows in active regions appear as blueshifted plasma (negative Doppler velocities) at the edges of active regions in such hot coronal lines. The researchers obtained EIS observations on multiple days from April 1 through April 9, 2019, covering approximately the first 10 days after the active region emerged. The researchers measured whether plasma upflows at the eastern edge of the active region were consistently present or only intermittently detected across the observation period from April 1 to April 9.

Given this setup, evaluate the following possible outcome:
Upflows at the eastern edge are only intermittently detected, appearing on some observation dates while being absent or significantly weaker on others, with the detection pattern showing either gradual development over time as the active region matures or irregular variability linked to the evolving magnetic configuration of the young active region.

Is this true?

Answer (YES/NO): NO